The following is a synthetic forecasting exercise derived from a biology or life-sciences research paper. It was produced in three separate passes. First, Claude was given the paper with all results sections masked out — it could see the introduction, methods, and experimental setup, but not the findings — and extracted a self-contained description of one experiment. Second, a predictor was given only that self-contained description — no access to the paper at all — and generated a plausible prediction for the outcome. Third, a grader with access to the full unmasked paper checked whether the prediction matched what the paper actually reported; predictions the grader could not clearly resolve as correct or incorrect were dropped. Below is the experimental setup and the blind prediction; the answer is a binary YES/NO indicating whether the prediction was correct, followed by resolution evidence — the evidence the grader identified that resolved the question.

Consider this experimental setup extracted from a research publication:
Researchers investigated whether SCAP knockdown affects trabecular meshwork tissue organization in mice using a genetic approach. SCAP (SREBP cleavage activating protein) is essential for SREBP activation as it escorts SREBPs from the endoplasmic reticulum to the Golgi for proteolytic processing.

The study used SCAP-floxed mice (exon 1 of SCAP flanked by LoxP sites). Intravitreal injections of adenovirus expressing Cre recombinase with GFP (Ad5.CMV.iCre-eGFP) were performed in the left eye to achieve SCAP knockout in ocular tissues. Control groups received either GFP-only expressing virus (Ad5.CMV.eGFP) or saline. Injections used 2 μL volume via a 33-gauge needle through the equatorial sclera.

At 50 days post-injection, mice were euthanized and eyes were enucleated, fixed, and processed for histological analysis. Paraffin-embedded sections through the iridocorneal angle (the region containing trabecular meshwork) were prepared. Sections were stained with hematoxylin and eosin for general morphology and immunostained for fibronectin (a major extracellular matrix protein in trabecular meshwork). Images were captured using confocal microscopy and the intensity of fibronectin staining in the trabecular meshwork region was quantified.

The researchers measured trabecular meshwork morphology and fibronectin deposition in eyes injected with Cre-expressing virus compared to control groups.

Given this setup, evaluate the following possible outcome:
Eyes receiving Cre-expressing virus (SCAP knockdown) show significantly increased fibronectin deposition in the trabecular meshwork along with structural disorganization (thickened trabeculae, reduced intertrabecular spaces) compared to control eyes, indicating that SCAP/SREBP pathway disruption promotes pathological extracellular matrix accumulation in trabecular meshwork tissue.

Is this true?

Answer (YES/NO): NO